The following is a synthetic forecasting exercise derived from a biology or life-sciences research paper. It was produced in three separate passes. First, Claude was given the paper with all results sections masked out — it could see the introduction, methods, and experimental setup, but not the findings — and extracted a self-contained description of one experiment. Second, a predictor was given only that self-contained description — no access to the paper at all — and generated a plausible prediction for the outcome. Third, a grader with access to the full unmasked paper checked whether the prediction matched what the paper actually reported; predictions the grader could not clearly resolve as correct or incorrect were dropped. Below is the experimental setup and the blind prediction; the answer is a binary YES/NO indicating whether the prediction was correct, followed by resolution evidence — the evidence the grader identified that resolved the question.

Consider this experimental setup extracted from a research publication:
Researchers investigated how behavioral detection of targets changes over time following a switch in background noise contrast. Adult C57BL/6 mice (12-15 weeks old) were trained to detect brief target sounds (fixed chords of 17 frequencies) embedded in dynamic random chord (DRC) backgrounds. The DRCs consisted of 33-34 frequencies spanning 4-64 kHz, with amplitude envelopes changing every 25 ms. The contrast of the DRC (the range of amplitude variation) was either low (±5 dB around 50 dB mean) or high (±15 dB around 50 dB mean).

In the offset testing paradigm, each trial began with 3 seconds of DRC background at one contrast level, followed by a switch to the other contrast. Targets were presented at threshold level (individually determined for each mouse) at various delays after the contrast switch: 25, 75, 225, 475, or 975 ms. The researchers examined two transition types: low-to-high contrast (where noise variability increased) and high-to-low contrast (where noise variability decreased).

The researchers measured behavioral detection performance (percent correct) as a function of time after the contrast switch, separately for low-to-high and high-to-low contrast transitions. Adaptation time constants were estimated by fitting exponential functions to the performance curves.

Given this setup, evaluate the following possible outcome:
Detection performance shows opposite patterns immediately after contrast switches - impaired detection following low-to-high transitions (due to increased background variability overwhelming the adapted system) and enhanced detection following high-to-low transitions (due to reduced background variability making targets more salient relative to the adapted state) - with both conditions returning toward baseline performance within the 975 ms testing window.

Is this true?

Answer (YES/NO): NO